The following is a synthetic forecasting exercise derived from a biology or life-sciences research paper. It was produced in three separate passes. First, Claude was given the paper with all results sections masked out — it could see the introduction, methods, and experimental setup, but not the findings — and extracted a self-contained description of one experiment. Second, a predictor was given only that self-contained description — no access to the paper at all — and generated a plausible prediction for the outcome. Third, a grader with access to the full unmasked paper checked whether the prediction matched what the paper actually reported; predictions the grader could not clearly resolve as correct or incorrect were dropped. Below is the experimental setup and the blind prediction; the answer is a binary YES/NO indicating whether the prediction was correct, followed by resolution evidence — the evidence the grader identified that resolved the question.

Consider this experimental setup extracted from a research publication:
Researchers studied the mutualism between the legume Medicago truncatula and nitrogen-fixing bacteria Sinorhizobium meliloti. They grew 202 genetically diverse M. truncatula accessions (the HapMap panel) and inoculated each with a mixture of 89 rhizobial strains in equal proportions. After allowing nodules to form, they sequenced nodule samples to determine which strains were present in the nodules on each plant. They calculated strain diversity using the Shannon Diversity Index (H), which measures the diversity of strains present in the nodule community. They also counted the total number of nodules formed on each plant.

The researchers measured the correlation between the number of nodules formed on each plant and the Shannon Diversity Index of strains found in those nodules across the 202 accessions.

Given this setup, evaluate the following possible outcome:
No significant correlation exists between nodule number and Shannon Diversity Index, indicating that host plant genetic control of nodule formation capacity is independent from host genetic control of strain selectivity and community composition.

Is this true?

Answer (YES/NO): NO